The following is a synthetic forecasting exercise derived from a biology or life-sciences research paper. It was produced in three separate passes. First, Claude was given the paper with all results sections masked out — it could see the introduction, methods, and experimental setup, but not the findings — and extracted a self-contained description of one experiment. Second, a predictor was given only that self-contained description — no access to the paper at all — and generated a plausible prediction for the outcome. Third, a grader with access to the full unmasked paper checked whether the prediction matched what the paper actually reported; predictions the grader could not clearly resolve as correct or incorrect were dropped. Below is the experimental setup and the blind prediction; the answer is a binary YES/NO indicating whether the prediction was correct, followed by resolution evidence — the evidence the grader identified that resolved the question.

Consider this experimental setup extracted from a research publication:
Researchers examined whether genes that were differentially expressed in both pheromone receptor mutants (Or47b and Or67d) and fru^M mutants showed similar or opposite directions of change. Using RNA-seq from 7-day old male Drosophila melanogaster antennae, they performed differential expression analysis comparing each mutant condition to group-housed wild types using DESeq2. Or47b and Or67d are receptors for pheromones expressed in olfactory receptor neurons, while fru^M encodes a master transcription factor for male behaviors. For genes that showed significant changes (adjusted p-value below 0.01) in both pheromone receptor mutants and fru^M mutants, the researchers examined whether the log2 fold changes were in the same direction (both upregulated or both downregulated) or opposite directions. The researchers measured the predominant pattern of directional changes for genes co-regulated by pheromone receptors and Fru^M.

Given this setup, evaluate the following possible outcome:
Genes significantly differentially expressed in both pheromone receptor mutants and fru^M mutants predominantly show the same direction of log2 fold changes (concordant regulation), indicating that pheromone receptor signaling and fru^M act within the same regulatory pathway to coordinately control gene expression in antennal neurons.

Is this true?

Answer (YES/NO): YES